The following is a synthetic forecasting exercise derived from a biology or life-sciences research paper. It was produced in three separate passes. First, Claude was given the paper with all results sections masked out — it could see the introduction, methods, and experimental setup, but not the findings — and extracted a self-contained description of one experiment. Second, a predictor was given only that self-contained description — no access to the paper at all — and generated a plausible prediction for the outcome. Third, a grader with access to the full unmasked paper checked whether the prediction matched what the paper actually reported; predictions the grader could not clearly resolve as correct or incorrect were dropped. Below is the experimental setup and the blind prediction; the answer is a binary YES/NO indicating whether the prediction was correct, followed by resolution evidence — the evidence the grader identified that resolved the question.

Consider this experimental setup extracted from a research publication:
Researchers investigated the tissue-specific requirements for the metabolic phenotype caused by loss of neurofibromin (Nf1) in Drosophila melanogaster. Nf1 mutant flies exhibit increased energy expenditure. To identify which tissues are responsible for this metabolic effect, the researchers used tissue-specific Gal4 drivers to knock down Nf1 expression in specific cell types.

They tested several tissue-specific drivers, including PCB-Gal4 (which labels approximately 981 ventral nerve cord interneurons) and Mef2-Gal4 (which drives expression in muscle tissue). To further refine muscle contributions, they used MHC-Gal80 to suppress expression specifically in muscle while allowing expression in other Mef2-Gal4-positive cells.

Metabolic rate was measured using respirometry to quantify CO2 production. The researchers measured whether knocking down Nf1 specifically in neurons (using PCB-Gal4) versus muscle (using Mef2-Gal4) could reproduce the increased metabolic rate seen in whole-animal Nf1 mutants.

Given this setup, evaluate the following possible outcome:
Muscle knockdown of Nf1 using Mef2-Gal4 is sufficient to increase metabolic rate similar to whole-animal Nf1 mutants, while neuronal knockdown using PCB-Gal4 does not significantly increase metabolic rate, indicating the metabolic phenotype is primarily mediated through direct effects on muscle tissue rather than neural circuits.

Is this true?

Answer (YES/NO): NO